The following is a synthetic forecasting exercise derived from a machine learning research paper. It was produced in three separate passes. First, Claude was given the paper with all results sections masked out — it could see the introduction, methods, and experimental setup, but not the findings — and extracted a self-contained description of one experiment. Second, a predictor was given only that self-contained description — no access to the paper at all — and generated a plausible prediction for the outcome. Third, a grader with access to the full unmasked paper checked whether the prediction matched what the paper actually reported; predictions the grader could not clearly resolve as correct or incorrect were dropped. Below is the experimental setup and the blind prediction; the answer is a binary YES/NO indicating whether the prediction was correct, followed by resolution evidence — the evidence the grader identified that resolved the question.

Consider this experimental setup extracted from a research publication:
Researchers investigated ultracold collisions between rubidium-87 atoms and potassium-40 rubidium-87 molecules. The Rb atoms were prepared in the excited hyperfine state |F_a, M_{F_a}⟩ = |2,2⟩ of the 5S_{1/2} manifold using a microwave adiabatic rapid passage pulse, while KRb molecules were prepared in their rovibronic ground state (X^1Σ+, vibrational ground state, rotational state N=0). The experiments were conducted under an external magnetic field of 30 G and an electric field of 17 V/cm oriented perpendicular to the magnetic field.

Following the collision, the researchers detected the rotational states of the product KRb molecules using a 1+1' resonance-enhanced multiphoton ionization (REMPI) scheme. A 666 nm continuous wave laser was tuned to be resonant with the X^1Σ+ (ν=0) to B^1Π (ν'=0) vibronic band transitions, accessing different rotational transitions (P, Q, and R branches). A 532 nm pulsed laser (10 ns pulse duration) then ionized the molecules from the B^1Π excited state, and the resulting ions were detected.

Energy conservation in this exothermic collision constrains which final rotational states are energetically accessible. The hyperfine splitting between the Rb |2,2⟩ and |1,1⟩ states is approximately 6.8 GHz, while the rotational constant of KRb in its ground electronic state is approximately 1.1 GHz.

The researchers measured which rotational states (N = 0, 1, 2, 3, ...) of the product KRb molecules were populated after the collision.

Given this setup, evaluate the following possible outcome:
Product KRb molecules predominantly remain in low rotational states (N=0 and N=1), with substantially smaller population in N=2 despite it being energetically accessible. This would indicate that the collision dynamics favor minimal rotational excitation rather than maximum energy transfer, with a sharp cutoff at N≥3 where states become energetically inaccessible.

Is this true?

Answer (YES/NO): NO